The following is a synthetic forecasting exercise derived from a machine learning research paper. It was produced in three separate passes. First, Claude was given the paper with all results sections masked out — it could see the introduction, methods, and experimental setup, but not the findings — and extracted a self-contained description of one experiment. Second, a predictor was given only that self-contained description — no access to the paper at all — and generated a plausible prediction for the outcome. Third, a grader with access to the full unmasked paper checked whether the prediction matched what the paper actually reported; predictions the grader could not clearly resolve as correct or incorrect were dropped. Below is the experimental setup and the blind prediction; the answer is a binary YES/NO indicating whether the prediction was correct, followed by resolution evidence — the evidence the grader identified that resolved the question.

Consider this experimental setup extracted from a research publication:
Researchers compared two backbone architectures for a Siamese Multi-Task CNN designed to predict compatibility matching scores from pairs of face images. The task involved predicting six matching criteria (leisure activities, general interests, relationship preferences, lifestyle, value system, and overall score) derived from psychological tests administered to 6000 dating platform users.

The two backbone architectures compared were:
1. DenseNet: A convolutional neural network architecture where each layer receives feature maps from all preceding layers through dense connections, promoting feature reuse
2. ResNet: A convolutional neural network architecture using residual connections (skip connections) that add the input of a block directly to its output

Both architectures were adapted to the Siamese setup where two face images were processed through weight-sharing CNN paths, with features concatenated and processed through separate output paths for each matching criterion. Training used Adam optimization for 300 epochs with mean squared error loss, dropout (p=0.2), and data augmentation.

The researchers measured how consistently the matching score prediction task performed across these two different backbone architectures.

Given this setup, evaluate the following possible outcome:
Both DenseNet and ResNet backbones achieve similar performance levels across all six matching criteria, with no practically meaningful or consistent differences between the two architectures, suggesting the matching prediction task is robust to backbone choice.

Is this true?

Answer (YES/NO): YES